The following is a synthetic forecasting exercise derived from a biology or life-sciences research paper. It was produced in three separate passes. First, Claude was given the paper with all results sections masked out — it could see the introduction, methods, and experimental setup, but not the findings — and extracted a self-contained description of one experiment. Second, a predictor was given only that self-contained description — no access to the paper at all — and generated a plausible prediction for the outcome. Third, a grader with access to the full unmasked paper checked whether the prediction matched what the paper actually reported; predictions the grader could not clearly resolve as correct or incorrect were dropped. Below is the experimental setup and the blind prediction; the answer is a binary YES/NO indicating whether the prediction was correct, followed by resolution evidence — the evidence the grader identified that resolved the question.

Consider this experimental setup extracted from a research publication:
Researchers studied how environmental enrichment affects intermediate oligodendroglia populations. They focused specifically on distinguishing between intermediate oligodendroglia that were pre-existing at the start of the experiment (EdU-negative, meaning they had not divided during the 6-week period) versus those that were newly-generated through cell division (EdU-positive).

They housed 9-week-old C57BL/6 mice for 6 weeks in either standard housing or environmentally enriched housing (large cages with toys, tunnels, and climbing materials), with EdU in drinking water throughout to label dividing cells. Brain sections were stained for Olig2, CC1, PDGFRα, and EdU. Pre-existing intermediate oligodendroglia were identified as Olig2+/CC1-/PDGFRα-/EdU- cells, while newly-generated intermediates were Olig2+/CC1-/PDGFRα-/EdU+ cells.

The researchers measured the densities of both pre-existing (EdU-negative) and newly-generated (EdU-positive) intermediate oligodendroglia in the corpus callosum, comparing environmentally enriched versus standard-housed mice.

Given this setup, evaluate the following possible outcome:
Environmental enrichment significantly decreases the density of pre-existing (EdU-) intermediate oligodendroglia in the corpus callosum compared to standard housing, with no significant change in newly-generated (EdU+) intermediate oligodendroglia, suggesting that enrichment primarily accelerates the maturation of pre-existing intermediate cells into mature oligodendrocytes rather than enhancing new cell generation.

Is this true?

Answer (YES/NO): NO